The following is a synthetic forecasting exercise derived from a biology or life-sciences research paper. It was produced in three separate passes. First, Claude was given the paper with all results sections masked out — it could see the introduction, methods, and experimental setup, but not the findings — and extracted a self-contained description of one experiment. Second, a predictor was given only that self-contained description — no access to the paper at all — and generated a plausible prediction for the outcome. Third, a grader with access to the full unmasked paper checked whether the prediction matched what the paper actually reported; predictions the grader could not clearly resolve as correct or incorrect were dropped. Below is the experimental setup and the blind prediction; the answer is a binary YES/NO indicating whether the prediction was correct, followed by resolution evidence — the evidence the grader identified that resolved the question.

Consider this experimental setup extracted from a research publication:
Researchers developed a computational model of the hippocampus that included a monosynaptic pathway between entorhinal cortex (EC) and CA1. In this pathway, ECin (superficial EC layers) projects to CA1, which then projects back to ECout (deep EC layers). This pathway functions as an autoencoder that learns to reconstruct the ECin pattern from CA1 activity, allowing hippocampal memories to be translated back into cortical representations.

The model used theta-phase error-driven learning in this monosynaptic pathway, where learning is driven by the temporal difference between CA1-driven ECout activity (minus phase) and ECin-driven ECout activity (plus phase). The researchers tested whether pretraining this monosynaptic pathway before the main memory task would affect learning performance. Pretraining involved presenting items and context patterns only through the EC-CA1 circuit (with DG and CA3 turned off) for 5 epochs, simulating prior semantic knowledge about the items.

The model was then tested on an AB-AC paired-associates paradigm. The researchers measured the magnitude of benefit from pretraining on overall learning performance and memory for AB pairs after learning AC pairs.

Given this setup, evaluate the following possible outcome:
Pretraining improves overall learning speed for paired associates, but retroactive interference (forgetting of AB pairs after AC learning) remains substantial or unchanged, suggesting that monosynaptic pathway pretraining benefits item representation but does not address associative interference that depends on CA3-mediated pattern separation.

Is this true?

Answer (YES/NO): NO